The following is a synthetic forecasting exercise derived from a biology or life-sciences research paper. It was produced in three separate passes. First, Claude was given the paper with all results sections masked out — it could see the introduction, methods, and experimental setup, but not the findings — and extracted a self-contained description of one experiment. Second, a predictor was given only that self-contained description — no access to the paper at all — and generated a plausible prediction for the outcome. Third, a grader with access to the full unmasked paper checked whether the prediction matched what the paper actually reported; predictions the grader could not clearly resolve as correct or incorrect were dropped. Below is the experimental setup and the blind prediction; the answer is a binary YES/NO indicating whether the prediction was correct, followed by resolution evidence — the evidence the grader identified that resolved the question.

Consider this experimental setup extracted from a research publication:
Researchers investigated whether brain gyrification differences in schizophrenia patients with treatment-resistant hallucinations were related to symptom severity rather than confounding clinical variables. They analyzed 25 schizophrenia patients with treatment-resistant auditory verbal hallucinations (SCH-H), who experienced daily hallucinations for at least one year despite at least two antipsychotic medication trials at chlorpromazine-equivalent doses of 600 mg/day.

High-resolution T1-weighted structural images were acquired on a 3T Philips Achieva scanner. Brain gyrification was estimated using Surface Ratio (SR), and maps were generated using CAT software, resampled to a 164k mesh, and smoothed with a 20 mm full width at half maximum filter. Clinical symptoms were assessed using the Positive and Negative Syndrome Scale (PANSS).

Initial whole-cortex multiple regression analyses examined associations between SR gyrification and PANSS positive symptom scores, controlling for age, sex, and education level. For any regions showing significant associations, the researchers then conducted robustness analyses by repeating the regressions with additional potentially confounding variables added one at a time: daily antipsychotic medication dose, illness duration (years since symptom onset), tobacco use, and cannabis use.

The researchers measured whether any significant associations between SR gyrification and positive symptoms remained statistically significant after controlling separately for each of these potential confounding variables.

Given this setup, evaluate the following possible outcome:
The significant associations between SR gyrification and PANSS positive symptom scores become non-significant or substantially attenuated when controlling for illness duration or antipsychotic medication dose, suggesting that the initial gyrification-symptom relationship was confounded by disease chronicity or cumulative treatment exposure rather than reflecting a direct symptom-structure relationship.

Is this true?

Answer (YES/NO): NO